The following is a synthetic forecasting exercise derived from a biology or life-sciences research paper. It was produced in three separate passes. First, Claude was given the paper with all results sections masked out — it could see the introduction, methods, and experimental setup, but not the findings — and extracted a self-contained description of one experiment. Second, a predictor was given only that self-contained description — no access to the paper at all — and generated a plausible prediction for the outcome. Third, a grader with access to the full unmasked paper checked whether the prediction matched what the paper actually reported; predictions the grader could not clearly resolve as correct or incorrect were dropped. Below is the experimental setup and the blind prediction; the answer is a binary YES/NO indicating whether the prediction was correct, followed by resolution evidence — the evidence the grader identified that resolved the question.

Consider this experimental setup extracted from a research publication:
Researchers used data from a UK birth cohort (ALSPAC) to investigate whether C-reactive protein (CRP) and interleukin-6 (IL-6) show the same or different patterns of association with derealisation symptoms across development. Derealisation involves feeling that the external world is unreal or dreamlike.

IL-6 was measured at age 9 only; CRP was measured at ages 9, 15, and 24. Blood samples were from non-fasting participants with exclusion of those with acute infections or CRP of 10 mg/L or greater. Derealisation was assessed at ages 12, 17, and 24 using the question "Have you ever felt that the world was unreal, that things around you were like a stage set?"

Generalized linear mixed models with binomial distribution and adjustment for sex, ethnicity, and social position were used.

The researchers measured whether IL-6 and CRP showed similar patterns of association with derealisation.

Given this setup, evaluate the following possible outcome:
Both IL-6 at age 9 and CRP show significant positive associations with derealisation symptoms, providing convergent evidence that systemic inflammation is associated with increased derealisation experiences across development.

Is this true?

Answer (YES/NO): NO